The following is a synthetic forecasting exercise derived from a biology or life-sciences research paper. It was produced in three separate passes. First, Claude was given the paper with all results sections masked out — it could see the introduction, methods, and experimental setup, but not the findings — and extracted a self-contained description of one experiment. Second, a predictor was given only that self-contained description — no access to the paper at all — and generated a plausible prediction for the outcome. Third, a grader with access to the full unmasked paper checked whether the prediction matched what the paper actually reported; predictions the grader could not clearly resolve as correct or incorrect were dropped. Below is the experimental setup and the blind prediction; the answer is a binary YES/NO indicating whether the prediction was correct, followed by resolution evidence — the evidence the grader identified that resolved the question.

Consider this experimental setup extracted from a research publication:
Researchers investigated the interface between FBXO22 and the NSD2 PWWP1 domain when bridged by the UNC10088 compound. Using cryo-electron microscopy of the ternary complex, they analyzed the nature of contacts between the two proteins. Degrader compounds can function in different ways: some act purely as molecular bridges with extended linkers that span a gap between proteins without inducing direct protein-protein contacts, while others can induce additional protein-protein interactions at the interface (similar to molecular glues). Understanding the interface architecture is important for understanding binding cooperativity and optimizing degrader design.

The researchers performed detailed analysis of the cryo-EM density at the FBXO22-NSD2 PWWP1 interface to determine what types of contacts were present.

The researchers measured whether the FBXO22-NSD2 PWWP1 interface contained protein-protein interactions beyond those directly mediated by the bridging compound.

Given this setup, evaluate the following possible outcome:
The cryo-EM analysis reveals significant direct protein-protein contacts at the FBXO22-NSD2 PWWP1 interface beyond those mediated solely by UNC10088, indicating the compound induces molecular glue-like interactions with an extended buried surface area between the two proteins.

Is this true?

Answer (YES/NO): YES